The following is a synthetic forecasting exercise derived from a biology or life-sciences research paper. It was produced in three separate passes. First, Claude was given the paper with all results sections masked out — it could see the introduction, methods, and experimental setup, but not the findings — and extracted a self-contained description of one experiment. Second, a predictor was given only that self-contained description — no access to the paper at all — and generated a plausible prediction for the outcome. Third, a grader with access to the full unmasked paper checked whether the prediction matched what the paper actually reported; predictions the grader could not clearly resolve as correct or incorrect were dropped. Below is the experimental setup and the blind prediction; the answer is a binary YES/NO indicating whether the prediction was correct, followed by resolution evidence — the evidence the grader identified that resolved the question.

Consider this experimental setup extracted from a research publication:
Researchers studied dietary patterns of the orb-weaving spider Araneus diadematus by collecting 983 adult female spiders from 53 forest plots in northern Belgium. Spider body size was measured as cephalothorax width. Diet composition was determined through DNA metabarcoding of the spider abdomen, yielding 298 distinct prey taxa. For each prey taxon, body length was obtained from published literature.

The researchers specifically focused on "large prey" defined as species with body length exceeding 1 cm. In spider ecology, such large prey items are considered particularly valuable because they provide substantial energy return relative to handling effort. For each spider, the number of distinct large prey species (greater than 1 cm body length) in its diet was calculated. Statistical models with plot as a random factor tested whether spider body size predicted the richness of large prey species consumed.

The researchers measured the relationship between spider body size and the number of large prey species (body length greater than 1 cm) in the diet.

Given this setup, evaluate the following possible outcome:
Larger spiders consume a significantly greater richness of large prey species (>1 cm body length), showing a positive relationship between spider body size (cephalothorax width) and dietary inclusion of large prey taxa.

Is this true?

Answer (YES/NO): NO